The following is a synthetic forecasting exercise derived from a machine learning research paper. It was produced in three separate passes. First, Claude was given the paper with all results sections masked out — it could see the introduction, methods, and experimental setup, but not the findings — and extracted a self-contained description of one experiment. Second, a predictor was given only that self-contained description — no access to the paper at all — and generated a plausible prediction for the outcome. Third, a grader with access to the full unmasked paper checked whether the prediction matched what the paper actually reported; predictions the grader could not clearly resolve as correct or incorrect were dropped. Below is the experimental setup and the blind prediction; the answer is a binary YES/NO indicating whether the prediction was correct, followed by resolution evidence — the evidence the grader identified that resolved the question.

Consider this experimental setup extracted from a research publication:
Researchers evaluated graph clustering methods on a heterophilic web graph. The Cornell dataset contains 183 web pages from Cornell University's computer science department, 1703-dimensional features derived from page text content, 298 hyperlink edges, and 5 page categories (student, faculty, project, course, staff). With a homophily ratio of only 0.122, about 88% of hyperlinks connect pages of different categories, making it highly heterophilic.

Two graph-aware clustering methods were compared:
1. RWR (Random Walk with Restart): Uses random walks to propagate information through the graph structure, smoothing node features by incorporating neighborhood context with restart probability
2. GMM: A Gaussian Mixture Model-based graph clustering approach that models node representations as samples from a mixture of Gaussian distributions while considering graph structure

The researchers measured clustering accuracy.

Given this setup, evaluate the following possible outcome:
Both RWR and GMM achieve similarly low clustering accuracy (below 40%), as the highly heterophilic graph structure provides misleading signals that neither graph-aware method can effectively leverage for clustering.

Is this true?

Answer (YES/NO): NO